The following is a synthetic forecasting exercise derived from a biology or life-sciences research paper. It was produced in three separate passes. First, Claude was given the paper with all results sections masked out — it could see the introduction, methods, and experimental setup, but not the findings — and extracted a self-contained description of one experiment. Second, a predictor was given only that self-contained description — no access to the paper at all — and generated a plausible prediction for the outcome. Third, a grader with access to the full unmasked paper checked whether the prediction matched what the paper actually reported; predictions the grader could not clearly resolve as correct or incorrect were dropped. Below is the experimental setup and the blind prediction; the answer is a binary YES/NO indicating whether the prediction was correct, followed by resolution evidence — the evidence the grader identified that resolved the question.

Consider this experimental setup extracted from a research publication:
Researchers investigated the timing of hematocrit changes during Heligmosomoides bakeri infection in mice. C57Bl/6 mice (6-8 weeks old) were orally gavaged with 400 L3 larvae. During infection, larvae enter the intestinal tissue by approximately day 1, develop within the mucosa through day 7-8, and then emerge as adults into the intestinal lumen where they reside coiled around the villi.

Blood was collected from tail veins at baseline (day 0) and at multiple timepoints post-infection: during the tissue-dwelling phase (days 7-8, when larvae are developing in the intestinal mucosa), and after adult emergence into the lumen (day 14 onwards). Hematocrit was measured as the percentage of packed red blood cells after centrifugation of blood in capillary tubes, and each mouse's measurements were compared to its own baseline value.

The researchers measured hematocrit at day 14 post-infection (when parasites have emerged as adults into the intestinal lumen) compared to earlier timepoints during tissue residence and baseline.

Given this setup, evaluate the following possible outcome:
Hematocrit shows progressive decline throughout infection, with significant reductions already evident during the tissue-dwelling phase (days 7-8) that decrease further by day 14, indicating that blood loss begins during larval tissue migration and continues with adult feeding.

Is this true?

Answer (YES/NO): NO